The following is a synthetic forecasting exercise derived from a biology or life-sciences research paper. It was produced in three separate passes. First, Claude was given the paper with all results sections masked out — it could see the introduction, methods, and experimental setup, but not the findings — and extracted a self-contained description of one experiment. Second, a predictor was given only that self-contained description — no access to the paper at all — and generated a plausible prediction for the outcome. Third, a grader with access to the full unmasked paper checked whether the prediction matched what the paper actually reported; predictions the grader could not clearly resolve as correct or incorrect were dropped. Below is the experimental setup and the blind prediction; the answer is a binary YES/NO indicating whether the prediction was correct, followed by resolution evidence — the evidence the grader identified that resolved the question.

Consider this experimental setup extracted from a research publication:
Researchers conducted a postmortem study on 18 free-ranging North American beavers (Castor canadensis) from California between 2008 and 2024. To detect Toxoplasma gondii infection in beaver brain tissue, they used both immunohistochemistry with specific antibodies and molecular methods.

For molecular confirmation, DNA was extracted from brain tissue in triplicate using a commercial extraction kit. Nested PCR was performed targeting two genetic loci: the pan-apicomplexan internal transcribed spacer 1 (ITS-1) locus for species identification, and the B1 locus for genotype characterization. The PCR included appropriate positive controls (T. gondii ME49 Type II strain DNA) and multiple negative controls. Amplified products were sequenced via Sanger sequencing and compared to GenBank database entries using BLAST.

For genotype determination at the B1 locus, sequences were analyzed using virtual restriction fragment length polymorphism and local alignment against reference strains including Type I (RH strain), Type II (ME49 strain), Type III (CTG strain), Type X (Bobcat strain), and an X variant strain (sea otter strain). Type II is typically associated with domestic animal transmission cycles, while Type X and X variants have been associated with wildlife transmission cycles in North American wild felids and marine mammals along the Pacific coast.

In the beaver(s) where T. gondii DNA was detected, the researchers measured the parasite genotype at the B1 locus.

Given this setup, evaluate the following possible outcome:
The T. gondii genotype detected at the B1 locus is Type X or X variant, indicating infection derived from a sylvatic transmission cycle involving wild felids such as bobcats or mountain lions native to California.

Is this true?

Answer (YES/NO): YES